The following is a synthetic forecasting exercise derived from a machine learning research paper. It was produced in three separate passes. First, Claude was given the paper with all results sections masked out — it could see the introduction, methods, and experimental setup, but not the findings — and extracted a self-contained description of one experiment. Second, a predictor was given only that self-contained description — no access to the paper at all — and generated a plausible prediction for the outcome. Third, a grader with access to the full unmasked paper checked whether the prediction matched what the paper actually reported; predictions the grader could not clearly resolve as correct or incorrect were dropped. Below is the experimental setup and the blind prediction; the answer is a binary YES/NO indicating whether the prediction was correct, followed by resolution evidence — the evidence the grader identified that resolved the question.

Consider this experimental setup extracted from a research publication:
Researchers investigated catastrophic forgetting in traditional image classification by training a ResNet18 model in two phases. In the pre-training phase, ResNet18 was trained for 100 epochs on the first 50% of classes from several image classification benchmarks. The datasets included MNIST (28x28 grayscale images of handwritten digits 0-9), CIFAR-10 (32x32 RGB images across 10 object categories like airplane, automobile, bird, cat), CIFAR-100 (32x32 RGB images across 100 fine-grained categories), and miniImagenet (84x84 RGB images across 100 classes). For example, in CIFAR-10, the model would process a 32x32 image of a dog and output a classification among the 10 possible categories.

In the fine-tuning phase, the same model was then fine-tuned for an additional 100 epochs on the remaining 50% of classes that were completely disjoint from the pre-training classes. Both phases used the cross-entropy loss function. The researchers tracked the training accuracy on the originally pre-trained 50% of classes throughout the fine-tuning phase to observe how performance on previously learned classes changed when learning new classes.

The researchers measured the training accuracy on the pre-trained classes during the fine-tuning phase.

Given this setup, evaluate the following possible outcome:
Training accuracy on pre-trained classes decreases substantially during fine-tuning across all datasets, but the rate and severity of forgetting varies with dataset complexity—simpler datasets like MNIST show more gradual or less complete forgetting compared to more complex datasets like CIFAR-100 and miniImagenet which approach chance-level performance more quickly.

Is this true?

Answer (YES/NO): NO